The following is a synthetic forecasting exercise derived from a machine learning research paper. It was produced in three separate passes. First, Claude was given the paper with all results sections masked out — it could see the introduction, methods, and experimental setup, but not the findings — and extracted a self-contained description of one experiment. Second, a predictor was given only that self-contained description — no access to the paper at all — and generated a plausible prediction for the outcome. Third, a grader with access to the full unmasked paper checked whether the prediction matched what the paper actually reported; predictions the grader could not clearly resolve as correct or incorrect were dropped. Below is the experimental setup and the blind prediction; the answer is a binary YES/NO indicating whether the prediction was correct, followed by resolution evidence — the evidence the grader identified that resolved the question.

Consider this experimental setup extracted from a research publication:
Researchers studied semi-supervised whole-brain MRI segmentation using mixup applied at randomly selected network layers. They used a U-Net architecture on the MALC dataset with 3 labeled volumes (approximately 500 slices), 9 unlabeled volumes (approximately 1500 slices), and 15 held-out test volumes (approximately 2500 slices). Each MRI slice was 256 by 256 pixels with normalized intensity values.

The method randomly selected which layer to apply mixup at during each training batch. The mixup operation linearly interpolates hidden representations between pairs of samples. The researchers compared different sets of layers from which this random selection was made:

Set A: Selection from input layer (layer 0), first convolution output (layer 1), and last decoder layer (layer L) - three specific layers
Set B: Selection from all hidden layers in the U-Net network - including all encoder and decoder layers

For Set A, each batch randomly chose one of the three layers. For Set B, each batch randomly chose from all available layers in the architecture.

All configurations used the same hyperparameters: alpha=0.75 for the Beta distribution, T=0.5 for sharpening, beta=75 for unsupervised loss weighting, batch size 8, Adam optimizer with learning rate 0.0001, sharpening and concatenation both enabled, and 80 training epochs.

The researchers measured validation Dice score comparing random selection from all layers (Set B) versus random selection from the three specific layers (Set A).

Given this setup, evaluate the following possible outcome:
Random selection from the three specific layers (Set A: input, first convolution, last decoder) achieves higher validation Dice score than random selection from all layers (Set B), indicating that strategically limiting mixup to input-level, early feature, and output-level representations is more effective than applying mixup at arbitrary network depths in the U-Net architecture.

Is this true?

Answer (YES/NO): YES